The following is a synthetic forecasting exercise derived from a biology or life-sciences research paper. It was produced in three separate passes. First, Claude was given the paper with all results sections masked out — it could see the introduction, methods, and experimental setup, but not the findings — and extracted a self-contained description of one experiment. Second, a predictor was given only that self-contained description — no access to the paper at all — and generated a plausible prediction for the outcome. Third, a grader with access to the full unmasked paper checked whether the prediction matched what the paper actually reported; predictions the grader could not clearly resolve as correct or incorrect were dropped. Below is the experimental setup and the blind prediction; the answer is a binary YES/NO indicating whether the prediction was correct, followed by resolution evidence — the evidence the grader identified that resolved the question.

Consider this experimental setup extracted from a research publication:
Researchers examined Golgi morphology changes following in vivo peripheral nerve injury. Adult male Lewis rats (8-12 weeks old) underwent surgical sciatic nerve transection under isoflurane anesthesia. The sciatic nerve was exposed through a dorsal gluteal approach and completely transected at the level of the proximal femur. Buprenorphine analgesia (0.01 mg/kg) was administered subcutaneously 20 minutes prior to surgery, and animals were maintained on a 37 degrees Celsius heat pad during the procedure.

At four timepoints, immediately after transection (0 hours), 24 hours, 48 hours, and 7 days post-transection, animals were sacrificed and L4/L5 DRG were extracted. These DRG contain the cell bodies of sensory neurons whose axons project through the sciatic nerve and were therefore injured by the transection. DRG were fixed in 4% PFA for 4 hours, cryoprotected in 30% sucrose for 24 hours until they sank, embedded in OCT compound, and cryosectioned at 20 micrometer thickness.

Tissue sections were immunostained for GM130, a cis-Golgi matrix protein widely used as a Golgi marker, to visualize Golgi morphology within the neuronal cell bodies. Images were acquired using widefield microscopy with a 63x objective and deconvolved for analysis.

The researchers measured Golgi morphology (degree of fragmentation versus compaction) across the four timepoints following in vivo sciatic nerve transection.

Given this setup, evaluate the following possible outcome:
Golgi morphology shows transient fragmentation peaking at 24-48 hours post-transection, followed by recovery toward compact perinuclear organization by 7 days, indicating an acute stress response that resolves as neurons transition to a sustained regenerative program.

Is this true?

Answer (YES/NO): NO